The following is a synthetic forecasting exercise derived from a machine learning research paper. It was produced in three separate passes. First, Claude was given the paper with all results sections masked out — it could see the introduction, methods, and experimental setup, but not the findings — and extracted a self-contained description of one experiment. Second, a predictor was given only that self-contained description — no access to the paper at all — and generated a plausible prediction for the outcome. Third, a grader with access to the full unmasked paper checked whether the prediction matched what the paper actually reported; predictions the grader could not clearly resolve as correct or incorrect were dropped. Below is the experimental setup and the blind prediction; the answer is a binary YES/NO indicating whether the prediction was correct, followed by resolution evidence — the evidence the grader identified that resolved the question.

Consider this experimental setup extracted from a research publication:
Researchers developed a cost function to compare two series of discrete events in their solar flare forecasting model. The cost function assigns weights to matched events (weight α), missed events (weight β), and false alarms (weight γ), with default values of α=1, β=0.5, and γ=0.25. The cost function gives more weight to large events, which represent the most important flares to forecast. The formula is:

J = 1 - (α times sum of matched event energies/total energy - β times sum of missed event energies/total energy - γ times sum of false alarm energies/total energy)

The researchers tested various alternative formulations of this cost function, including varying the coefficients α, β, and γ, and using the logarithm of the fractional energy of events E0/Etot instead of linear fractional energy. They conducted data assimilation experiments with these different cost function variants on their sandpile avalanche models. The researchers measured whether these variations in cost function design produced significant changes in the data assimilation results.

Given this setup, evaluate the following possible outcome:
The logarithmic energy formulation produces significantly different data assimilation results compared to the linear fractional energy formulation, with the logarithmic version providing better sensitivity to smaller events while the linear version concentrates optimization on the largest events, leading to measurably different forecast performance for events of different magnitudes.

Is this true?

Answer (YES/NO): NO